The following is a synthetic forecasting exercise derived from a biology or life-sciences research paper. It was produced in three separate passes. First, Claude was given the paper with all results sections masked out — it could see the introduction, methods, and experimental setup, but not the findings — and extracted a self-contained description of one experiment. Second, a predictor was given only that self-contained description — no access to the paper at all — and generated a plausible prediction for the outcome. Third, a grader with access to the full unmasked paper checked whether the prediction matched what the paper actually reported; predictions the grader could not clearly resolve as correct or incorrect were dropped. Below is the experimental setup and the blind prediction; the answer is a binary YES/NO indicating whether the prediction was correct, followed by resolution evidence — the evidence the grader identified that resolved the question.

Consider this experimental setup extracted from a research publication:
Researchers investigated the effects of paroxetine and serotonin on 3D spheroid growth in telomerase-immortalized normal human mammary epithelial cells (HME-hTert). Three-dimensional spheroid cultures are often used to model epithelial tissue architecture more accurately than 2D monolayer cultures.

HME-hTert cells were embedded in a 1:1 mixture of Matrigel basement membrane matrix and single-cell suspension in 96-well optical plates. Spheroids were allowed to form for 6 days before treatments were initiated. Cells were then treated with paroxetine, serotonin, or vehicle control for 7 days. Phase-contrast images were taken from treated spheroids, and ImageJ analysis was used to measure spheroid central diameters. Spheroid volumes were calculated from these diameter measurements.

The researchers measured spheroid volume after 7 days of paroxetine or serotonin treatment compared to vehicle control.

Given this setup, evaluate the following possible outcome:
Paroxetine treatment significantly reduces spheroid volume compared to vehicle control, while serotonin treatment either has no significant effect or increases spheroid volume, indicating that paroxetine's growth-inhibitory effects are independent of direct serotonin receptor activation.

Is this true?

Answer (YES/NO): NO